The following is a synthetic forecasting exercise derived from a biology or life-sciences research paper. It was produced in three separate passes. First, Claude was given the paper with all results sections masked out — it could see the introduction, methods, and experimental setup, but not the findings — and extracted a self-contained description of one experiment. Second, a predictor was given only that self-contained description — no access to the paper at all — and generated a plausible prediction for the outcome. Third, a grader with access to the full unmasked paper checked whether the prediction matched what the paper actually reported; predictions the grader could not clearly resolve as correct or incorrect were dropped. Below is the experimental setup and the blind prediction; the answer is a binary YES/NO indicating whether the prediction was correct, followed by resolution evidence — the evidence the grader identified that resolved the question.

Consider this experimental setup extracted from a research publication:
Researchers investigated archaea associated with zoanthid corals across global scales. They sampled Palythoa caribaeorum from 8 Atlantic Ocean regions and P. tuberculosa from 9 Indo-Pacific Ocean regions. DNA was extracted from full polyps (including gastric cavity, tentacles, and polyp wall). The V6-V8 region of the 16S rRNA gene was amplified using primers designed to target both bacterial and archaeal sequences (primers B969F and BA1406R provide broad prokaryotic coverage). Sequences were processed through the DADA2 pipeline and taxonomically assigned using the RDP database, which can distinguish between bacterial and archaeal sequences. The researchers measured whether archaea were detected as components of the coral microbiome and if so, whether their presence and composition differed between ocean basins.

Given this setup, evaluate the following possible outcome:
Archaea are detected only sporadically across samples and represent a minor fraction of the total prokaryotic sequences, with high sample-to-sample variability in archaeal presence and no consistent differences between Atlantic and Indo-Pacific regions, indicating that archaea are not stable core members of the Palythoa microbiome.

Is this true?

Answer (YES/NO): YES